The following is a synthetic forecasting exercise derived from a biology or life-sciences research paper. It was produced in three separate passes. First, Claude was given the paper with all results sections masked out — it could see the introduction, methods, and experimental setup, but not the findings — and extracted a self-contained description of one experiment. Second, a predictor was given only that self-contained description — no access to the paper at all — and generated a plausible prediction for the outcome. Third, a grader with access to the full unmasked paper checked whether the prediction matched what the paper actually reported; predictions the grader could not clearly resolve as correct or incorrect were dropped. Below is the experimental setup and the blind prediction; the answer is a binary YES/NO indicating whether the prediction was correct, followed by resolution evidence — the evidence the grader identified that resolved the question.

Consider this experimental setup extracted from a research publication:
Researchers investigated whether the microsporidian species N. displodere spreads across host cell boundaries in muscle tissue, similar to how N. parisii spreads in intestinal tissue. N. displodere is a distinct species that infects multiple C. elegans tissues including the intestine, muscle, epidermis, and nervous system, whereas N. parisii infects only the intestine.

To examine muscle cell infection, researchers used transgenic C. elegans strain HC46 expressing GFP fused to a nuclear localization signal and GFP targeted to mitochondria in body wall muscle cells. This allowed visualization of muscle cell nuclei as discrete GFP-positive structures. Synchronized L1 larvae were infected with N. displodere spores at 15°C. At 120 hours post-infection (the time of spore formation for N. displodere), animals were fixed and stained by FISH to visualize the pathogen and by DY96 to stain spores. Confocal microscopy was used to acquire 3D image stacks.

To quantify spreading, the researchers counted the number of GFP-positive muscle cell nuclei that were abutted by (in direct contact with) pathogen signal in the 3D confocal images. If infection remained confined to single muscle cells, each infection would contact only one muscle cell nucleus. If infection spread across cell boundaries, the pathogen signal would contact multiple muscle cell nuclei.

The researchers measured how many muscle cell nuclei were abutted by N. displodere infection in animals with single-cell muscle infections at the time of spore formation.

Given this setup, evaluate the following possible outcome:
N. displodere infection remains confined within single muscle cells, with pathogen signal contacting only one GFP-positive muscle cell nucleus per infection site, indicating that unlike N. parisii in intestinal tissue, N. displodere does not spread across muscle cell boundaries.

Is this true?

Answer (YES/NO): NO